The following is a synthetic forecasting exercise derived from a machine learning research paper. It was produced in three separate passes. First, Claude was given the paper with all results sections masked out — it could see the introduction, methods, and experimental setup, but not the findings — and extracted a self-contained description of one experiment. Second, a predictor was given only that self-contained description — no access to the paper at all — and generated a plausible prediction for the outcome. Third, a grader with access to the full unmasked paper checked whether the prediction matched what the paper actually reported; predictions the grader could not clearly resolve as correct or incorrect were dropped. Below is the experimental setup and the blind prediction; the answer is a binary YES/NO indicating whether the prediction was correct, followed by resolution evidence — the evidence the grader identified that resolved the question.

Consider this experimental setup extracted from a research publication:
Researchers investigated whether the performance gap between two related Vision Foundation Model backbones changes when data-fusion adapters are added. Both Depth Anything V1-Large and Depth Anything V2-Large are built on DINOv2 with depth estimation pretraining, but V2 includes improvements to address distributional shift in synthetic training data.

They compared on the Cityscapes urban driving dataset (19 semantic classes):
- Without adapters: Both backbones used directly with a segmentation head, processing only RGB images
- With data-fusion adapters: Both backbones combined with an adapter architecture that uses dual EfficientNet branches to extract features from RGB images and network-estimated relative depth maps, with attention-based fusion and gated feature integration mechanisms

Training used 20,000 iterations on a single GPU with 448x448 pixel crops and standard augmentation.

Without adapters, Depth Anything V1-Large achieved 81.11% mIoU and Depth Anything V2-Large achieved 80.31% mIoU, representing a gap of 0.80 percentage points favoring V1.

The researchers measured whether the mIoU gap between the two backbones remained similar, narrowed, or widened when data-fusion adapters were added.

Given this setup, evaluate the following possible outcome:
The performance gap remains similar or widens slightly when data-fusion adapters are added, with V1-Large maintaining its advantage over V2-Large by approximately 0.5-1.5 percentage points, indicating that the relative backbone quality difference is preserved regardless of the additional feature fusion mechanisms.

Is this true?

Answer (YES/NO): NO